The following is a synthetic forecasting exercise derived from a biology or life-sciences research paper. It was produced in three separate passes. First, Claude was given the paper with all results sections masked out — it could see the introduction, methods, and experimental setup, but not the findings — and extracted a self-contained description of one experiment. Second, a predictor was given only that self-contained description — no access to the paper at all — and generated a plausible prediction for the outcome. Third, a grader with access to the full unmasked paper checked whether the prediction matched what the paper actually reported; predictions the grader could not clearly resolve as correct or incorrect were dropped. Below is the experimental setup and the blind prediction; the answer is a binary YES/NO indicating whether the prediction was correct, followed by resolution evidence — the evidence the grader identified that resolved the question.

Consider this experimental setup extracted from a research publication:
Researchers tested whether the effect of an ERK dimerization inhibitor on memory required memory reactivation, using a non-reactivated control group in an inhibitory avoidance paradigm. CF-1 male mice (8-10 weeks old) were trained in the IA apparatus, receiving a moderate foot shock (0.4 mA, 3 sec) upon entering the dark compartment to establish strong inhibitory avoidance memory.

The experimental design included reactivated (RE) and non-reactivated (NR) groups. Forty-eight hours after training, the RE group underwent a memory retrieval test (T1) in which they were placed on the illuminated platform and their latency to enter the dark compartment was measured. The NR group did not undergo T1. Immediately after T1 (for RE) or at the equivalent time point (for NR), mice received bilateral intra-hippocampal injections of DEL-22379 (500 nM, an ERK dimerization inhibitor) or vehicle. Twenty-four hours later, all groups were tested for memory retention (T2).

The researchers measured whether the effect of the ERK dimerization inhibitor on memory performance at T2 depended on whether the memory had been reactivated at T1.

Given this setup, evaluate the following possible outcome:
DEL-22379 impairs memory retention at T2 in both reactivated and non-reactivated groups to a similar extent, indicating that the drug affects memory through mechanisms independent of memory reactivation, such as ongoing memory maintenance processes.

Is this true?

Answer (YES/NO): NO